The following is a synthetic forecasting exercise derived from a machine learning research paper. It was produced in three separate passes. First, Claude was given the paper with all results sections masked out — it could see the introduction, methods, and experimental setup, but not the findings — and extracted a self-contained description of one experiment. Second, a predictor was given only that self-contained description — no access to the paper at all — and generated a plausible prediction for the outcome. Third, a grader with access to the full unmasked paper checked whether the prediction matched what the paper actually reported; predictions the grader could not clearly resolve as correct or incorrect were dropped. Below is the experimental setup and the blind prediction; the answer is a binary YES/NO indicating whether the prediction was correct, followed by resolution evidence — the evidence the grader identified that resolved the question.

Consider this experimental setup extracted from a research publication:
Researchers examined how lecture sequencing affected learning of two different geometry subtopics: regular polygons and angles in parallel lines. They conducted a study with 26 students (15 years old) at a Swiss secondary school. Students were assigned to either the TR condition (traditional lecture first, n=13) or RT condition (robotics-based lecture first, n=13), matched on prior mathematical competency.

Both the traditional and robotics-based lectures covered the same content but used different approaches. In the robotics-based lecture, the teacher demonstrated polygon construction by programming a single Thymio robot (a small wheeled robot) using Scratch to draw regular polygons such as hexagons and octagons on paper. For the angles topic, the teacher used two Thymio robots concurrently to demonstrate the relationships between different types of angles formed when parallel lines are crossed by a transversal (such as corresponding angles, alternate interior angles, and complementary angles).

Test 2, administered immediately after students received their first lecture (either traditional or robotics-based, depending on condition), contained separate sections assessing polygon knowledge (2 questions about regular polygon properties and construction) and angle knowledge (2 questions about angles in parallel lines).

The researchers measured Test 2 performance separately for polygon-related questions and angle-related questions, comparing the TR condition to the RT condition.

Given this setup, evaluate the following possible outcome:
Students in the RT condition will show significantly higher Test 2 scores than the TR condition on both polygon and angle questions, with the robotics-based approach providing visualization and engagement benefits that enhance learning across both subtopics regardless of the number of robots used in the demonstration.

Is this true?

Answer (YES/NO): NO